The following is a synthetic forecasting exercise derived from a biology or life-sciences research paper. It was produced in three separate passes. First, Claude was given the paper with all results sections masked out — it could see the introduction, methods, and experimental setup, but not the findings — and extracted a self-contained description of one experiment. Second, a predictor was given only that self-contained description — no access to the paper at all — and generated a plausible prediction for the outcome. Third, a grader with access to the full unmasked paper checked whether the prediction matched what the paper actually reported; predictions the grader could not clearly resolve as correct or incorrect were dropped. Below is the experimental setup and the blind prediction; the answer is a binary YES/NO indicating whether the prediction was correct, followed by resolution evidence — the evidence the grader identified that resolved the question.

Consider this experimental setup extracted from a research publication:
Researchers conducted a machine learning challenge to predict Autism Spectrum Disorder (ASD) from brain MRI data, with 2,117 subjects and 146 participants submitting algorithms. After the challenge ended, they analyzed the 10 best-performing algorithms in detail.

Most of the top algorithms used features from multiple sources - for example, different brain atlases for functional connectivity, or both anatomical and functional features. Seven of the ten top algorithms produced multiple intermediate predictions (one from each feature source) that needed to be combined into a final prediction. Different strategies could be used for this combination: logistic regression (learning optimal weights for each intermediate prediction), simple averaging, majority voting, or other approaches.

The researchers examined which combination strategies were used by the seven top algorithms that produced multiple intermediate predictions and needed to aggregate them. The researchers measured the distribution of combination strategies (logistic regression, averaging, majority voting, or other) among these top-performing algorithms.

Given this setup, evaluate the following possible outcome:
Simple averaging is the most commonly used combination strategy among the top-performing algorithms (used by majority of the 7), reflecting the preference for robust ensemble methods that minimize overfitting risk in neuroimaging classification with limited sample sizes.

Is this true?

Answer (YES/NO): NO